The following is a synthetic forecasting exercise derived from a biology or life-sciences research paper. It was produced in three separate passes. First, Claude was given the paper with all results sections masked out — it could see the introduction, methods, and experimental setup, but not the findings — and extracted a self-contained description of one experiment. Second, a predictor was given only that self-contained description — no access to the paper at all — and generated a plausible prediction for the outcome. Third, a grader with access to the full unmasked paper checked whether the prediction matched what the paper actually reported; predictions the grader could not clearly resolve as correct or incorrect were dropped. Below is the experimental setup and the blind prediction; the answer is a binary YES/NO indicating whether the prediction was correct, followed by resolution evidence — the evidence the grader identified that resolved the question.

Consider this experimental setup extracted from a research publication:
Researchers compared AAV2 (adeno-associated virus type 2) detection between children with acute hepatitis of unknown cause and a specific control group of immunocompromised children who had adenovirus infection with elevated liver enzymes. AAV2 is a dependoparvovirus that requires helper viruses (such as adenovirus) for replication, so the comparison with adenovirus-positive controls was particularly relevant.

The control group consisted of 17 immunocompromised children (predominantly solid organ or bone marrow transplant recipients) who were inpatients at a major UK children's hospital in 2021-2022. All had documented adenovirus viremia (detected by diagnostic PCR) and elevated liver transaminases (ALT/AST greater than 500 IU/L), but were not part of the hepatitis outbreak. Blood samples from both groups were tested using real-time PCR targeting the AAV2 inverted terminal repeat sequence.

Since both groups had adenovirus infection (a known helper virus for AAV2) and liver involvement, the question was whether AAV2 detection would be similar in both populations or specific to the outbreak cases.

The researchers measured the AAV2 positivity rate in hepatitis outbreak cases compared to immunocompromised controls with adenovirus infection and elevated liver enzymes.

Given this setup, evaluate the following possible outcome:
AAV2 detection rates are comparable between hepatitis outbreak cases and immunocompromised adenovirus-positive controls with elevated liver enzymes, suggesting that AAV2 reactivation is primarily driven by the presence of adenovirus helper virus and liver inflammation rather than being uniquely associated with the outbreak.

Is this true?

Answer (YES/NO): NO